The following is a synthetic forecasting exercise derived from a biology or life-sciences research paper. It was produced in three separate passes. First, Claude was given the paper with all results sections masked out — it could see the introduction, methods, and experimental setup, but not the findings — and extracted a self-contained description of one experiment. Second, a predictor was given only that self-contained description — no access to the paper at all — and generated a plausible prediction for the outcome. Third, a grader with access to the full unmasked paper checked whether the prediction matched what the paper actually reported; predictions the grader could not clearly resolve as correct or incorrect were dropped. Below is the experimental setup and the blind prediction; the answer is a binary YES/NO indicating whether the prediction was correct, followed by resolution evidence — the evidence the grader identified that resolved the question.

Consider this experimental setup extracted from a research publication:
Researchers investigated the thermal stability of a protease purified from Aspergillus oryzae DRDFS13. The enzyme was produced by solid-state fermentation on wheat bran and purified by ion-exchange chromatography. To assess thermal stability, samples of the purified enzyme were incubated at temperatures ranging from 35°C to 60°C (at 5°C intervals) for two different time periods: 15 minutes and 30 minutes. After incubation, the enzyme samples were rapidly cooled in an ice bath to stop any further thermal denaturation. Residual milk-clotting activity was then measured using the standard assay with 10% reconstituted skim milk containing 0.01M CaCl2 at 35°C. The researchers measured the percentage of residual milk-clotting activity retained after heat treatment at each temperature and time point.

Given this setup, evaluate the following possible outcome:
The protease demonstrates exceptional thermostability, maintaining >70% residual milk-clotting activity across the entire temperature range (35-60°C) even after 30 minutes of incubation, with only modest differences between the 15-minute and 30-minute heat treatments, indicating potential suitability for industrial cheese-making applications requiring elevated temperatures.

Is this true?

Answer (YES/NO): NO